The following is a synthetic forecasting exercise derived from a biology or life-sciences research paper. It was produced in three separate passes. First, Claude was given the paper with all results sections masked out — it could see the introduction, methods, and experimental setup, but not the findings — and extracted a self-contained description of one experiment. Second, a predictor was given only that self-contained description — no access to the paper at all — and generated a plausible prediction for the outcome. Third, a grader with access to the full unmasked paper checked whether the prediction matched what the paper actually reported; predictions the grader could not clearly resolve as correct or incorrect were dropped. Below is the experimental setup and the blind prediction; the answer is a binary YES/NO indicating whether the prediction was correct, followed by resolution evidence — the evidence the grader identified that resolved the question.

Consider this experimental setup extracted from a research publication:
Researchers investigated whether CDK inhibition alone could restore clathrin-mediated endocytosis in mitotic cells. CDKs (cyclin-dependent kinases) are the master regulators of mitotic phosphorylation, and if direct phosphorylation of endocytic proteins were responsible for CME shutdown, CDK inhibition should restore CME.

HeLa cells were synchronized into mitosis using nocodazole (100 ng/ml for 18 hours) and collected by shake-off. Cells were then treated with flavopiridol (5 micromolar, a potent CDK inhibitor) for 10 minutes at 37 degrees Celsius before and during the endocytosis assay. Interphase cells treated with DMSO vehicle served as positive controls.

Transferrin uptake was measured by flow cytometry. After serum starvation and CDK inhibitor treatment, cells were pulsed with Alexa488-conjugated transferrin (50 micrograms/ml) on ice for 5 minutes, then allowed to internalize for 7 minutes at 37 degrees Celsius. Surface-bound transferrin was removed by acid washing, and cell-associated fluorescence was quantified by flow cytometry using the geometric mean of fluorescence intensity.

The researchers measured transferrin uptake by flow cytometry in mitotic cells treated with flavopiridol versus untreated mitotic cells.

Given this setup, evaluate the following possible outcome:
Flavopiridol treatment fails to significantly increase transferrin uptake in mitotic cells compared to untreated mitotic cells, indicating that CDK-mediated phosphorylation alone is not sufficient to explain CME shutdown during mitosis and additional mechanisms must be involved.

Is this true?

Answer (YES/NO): YES